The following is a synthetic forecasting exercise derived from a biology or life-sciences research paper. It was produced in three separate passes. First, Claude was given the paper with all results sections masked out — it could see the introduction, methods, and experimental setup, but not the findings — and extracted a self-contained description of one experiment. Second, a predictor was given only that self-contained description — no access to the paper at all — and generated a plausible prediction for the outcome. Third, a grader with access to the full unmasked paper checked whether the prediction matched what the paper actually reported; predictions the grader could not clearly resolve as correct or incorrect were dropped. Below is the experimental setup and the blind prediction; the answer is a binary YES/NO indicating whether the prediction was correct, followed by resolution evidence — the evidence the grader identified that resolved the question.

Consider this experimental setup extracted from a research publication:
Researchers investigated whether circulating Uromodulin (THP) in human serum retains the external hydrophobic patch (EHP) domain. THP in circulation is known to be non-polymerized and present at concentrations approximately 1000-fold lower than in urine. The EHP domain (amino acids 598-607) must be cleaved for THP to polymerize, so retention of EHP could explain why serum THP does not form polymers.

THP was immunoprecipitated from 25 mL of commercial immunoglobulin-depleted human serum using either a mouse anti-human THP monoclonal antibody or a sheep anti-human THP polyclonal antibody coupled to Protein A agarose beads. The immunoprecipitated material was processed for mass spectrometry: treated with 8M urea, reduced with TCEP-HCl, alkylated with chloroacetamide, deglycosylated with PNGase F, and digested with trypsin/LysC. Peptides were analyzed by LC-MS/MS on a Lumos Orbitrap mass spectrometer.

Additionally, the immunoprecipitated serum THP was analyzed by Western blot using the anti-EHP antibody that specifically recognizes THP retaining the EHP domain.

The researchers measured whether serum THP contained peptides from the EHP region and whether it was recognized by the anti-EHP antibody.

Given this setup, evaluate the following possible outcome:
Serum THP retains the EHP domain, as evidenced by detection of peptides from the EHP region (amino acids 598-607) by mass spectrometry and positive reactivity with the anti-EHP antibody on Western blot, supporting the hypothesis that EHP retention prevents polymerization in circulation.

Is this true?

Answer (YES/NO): YES